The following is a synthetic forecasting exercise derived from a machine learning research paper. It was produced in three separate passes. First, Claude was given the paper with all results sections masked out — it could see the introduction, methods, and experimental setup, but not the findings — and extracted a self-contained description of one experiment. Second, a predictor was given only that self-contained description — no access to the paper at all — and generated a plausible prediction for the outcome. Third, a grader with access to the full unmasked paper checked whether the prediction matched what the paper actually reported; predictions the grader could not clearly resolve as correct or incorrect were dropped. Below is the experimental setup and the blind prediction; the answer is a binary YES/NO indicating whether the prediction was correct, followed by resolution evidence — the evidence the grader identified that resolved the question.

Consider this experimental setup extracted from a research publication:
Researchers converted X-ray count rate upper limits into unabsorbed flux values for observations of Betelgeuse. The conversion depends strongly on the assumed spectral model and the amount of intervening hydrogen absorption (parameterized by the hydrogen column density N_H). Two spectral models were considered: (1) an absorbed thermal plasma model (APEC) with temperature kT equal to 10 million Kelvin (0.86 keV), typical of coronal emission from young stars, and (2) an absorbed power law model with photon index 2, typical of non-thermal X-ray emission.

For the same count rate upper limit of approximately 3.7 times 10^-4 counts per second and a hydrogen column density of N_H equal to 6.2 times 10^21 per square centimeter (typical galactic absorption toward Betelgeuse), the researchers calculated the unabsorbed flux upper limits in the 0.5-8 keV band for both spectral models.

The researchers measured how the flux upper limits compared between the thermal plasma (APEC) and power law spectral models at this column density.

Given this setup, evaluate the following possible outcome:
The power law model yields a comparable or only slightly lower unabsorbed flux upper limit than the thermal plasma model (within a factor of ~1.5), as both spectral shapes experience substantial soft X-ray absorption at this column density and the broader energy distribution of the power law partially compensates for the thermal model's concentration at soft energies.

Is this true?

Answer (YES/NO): NO